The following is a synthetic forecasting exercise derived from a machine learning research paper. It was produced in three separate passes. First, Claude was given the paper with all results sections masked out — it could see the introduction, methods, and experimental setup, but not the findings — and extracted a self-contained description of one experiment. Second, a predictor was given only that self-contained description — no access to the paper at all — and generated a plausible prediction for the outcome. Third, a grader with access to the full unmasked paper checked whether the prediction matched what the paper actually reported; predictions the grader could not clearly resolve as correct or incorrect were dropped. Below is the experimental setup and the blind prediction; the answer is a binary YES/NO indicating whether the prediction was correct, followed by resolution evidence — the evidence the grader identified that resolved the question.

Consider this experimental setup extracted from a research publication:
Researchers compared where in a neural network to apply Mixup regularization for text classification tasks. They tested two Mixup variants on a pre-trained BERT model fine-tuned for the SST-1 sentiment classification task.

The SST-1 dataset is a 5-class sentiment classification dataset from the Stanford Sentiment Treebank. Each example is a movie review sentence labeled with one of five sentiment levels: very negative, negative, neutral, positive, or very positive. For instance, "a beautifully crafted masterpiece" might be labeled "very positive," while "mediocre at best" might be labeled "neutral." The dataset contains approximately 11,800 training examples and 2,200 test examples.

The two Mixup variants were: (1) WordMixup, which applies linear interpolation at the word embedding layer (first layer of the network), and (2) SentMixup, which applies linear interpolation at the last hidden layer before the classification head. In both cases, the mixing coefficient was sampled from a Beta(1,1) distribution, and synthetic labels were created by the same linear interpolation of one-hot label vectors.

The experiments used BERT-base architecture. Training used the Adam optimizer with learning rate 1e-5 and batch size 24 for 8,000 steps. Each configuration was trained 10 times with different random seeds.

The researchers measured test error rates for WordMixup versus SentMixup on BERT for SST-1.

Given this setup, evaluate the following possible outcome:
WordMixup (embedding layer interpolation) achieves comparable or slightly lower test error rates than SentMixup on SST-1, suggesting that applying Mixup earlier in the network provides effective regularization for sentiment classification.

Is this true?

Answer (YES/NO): NO